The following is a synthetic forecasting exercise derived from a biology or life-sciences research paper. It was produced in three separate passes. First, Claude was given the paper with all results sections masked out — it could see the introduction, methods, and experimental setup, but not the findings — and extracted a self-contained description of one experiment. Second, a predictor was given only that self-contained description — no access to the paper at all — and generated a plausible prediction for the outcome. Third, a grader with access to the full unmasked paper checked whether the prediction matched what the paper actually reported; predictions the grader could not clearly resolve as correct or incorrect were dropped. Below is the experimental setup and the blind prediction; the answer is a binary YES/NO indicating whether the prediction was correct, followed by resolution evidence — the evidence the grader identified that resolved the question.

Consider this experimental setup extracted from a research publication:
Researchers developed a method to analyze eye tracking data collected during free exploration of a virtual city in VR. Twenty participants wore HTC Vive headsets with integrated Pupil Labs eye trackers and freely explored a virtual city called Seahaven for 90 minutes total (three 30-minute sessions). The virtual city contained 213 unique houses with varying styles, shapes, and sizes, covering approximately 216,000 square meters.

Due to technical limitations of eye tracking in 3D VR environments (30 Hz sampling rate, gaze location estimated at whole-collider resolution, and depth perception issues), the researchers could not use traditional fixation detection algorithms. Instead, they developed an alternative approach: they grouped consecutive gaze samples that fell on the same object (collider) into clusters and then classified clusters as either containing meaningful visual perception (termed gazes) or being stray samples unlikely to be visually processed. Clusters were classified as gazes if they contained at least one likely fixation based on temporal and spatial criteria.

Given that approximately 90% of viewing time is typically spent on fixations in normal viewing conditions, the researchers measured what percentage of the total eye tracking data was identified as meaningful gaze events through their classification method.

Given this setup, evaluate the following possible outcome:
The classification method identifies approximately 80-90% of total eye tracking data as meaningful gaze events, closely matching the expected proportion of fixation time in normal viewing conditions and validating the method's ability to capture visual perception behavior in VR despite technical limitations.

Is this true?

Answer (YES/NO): YES